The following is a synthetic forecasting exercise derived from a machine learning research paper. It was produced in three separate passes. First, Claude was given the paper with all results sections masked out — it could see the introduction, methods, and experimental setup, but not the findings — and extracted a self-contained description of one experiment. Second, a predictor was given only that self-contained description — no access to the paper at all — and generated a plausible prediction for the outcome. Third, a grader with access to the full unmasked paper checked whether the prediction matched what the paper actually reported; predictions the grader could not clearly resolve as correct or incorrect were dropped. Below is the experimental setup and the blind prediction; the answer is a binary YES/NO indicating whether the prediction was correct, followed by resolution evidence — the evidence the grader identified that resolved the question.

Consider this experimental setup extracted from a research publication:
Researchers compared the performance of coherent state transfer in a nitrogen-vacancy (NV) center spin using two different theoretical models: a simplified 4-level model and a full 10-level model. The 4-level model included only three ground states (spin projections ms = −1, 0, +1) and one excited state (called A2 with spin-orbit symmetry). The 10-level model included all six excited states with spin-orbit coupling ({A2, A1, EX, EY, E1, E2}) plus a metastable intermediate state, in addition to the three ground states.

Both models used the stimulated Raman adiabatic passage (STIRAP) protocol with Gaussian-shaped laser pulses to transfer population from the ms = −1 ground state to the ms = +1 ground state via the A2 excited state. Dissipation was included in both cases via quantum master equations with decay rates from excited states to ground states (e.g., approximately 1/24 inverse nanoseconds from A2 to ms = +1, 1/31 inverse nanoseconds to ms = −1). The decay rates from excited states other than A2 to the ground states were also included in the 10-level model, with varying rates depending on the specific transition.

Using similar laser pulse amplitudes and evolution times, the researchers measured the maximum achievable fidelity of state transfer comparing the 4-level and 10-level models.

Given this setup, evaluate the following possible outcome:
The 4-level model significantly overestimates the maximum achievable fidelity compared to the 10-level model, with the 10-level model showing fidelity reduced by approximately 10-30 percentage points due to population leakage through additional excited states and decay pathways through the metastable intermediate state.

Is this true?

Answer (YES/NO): YES